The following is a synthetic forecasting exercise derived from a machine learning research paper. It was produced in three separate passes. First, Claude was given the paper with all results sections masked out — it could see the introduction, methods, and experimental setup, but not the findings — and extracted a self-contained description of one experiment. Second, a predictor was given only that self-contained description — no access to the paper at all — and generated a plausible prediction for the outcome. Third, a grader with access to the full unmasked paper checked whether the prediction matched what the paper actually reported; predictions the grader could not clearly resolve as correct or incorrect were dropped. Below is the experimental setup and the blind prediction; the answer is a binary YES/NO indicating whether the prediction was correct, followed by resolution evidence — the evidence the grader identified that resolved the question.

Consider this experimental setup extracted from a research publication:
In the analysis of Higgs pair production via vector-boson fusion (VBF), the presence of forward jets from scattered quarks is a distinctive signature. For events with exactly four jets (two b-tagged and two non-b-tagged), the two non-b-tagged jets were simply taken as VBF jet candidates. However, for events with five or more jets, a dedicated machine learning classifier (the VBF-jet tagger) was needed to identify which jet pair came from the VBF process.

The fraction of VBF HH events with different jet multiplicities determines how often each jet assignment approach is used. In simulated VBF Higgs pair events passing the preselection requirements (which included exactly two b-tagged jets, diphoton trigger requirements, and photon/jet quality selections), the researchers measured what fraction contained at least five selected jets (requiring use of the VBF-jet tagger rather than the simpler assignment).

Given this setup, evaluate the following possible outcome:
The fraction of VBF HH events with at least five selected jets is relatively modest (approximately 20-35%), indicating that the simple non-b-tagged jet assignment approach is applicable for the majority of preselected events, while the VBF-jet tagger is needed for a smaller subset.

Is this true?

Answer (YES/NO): YES